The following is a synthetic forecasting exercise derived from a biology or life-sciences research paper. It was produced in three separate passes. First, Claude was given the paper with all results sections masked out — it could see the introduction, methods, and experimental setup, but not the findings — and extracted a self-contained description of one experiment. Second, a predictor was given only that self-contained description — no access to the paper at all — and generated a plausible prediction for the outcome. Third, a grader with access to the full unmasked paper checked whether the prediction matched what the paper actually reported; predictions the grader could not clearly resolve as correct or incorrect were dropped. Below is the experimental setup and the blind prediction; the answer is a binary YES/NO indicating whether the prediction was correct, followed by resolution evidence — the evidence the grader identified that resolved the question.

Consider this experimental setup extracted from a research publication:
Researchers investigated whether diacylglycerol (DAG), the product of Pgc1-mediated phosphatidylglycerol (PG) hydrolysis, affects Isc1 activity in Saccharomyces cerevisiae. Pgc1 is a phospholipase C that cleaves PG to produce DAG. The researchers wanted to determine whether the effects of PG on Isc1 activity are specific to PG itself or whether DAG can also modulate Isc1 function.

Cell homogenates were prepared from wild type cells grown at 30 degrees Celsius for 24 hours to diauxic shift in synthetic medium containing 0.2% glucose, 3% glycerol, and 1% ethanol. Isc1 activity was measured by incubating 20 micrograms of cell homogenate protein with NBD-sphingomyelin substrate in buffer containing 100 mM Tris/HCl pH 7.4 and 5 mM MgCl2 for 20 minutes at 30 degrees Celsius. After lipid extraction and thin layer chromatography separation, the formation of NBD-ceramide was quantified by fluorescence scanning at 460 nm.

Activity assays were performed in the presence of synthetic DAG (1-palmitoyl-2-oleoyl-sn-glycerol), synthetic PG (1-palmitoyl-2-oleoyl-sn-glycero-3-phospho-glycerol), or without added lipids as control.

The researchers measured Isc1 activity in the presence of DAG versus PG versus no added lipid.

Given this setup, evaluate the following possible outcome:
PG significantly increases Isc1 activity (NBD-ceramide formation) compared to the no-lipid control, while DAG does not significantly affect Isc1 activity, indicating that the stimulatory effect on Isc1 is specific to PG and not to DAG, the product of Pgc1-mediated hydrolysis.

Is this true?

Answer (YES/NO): NO